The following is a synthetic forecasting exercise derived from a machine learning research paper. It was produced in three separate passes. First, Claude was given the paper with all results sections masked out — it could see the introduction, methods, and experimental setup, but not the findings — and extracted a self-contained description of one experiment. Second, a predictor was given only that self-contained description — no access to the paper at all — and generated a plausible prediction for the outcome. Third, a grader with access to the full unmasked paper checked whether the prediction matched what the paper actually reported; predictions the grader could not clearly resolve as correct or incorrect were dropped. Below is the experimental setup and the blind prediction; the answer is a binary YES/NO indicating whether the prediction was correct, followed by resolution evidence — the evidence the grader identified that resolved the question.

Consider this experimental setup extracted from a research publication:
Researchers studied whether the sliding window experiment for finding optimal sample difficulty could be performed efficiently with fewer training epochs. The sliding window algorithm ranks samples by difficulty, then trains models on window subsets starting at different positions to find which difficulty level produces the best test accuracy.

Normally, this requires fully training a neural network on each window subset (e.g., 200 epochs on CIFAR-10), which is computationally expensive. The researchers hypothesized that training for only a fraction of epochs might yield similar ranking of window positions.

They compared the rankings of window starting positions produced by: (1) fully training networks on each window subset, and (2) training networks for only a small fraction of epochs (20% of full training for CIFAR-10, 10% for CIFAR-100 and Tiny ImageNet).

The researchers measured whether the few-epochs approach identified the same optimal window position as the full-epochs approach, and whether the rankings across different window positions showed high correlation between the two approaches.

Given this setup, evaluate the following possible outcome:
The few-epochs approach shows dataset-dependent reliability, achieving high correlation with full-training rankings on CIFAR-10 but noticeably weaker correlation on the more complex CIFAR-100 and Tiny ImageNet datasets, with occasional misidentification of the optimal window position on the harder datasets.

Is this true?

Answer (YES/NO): NO